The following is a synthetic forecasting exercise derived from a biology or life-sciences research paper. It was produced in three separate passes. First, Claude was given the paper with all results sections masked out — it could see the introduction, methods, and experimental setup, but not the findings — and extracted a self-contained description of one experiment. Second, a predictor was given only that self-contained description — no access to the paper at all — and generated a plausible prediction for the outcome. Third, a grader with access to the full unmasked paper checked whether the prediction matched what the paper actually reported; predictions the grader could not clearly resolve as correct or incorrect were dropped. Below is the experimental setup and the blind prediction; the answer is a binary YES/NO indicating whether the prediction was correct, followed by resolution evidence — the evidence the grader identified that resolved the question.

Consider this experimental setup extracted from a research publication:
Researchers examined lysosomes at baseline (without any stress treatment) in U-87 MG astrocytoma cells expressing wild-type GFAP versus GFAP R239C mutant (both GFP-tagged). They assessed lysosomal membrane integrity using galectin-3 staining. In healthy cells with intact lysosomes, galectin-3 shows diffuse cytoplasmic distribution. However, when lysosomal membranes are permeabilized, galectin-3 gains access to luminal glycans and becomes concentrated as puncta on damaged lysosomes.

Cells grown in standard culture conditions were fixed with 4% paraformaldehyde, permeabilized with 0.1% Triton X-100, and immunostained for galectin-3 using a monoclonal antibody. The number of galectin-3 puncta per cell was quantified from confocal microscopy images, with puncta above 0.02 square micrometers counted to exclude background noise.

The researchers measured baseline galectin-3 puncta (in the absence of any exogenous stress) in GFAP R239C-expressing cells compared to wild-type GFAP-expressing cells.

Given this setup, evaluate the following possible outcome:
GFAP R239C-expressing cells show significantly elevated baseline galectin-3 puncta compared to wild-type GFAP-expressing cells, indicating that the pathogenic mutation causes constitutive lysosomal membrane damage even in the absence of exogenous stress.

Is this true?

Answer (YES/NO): NO